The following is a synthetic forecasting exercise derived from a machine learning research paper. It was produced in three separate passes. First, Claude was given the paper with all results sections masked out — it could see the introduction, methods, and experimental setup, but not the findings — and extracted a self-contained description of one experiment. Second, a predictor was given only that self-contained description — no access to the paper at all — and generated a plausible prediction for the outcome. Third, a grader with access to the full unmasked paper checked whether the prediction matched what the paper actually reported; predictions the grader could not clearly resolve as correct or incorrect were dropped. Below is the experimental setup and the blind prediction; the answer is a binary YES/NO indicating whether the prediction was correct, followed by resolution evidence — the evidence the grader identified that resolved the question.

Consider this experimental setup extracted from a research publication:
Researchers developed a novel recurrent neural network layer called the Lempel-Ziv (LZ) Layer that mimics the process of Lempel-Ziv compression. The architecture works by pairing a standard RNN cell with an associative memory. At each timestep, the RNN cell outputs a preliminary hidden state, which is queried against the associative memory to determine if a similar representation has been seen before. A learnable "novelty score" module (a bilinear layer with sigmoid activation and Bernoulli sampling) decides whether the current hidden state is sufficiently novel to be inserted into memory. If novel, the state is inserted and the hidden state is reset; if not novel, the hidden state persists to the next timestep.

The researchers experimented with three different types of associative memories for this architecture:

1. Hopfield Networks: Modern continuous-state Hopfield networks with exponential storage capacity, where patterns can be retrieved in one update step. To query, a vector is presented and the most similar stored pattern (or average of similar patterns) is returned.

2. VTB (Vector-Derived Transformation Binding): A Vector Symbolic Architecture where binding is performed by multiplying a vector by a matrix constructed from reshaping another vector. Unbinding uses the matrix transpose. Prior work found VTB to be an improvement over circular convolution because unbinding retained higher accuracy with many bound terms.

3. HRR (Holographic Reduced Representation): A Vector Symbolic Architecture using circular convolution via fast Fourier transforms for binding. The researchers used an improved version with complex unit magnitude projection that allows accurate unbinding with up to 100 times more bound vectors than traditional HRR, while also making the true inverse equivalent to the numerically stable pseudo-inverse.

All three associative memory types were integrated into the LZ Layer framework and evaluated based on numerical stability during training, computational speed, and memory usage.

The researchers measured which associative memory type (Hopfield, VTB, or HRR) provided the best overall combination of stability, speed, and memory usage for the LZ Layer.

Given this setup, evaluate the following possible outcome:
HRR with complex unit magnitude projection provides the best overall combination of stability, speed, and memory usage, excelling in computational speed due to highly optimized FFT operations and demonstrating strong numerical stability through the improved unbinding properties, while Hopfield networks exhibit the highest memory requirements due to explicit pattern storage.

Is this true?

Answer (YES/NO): NO